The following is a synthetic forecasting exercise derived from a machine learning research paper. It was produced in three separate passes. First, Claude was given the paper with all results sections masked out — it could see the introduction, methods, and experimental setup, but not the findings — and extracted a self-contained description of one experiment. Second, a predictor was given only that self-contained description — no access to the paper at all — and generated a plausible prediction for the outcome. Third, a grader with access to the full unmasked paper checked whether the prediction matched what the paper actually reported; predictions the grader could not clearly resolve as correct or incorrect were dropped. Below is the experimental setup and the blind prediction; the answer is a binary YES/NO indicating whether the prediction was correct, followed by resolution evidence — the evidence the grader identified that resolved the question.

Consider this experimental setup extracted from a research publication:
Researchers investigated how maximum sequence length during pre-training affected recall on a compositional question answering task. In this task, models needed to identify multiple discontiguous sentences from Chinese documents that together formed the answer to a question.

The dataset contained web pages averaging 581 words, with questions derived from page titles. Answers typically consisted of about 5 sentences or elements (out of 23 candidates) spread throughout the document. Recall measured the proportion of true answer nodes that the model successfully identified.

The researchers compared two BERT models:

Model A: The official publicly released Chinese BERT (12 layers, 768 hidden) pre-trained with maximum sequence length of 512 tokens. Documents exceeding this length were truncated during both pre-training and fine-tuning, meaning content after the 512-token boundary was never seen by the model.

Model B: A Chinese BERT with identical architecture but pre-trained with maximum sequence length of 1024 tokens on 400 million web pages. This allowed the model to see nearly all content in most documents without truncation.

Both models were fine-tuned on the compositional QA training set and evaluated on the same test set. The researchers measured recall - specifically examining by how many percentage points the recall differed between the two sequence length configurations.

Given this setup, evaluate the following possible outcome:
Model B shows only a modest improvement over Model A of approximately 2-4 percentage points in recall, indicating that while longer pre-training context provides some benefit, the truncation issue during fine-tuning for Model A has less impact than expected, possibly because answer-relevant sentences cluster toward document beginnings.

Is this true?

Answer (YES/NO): NO